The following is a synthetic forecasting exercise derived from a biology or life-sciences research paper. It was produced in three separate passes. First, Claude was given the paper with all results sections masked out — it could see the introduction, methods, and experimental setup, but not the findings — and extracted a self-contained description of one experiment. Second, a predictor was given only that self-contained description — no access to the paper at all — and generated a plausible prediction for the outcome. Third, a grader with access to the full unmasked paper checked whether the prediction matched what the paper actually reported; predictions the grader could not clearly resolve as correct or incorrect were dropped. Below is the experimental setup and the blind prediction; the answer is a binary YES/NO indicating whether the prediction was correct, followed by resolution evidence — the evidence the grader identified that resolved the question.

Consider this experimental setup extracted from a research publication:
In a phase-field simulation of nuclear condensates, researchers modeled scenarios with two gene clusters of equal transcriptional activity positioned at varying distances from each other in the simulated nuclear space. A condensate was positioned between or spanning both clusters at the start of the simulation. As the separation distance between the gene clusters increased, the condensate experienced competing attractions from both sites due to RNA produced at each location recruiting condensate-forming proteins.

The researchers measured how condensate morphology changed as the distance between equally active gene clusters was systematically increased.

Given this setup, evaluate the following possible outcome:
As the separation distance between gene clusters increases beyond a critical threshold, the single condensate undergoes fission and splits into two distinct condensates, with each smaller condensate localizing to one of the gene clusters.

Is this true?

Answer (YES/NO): NO